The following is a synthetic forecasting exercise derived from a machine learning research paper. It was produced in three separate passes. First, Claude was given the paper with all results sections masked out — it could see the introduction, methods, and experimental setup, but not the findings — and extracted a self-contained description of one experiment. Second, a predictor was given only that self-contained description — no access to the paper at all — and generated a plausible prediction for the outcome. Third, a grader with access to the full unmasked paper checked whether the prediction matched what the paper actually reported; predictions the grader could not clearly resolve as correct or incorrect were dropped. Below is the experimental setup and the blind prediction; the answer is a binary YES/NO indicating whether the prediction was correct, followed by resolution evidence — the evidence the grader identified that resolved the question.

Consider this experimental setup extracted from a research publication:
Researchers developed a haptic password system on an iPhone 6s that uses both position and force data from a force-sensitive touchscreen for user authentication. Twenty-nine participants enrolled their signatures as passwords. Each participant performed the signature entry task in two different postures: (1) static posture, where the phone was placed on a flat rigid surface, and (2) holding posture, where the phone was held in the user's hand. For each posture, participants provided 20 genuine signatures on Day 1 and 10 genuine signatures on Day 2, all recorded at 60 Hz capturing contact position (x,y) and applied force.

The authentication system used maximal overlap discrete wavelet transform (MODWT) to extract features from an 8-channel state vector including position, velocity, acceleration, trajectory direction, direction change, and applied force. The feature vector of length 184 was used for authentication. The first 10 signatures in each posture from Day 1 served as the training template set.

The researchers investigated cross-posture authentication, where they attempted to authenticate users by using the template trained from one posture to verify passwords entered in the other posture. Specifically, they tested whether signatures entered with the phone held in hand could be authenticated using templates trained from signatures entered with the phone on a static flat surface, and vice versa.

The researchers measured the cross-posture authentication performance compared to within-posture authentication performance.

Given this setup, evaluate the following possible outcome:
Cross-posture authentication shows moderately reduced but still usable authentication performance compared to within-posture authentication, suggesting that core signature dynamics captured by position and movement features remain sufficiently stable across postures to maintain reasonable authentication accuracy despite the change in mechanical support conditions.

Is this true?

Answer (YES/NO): NO